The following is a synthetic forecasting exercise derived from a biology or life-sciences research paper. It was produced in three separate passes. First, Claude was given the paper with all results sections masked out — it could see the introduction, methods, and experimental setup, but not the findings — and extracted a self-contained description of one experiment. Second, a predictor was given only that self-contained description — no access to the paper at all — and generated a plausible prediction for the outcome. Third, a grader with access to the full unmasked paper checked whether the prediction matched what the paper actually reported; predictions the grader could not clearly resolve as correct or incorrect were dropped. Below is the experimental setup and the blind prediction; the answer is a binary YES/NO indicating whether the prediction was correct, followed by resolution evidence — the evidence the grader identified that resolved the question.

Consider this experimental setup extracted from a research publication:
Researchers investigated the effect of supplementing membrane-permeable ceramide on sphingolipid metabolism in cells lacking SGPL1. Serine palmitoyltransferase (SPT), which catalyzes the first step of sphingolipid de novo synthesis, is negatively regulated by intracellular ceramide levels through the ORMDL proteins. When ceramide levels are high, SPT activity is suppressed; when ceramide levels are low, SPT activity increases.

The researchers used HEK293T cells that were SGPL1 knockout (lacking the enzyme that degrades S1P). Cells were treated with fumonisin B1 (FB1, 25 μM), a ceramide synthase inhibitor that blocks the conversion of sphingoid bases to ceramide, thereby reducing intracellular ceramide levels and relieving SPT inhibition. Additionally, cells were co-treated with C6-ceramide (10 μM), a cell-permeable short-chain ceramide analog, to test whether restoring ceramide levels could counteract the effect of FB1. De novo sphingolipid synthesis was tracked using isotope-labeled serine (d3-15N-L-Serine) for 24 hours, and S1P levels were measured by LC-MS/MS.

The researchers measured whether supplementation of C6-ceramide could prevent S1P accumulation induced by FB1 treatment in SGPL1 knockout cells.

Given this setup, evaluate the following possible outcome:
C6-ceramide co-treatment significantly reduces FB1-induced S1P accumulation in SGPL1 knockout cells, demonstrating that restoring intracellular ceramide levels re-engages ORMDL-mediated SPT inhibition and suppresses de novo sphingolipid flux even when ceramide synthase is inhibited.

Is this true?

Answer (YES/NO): YES